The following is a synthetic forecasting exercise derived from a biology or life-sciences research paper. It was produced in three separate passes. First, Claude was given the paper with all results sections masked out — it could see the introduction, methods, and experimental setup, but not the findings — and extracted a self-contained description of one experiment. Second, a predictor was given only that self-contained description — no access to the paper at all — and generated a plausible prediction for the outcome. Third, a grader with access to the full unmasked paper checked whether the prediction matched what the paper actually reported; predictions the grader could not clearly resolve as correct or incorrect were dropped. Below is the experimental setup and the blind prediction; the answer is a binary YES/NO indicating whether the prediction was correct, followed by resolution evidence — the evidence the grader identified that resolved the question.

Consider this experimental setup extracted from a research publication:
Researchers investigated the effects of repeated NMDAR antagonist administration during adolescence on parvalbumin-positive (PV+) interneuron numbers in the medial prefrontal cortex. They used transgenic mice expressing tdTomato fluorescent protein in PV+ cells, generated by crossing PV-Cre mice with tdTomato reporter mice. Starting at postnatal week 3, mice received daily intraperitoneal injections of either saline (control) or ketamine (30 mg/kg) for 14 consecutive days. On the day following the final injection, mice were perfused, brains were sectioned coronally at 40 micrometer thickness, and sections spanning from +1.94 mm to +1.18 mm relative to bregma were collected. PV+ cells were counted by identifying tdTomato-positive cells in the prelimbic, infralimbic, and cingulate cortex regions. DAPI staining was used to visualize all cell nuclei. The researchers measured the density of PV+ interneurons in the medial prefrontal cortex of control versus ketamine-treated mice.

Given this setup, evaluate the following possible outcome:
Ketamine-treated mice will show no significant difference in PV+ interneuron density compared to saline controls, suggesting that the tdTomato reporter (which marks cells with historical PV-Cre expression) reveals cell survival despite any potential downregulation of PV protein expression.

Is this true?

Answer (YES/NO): NO